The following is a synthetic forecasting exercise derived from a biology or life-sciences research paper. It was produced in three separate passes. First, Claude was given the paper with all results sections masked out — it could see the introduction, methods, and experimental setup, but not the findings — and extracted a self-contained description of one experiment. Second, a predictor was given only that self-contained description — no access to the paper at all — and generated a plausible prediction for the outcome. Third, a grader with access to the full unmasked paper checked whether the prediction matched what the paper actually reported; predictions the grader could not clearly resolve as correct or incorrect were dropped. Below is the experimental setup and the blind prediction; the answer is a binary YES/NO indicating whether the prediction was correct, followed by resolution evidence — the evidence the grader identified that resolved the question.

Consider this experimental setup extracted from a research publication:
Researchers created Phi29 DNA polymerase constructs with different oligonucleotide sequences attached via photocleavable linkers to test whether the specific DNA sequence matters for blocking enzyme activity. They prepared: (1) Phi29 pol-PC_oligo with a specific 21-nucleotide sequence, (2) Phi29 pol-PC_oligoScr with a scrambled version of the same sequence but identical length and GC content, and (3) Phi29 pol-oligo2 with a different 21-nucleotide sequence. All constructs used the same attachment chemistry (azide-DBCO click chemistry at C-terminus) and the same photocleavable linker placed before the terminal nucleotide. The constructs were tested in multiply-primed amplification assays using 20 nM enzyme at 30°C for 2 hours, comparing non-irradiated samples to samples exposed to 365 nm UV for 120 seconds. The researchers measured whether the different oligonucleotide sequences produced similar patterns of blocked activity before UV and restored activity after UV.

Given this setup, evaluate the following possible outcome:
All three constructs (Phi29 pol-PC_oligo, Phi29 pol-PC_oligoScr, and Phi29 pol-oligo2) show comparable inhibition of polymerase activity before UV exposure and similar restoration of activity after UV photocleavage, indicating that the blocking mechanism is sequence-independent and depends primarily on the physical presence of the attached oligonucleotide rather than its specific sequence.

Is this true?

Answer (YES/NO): YES